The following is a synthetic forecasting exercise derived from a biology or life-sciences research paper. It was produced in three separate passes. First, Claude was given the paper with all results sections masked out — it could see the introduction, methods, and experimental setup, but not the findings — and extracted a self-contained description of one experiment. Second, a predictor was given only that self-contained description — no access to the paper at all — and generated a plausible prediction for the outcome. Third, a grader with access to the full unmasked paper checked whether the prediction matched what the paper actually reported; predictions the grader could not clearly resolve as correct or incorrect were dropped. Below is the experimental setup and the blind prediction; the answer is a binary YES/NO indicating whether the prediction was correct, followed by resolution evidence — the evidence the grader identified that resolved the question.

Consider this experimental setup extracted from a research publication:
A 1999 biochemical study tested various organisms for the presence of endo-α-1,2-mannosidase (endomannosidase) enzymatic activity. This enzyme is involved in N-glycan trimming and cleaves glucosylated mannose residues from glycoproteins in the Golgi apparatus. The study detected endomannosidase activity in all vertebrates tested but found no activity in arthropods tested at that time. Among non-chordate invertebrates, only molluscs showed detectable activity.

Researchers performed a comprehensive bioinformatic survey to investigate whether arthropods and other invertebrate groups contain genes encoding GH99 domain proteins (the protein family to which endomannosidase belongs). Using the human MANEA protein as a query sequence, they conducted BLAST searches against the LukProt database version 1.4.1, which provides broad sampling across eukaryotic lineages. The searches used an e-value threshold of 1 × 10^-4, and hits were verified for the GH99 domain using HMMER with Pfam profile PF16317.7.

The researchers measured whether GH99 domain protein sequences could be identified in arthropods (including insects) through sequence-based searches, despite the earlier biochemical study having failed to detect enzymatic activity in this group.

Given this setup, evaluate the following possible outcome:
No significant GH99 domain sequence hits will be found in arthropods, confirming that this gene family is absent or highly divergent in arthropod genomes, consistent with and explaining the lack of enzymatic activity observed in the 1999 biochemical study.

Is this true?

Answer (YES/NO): NO